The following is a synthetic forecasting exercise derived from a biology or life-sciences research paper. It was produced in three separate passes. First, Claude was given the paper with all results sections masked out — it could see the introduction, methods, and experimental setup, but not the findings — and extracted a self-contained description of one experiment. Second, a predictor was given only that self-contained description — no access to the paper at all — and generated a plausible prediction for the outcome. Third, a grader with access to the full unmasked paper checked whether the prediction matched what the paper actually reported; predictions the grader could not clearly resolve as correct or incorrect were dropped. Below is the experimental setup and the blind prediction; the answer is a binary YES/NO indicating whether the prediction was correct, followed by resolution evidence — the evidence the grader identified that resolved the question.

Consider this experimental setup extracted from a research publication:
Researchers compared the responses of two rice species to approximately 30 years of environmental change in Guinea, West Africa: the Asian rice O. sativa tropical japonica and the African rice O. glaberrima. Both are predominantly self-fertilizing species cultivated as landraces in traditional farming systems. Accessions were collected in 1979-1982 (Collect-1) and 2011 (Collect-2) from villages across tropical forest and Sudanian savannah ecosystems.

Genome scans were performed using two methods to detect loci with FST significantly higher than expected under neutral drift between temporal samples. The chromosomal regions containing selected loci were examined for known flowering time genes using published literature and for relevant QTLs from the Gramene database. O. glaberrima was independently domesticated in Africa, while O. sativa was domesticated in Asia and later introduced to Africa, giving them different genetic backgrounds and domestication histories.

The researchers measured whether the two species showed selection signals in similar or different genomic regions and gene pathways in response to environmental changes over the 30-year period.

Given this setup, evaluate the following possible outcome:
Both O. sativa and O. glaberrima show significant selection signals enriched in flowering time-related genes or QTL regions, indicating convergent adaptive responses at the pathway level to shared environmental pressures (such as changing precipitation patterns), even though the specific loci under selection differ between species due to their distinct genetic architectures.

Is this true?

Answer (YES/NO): YES